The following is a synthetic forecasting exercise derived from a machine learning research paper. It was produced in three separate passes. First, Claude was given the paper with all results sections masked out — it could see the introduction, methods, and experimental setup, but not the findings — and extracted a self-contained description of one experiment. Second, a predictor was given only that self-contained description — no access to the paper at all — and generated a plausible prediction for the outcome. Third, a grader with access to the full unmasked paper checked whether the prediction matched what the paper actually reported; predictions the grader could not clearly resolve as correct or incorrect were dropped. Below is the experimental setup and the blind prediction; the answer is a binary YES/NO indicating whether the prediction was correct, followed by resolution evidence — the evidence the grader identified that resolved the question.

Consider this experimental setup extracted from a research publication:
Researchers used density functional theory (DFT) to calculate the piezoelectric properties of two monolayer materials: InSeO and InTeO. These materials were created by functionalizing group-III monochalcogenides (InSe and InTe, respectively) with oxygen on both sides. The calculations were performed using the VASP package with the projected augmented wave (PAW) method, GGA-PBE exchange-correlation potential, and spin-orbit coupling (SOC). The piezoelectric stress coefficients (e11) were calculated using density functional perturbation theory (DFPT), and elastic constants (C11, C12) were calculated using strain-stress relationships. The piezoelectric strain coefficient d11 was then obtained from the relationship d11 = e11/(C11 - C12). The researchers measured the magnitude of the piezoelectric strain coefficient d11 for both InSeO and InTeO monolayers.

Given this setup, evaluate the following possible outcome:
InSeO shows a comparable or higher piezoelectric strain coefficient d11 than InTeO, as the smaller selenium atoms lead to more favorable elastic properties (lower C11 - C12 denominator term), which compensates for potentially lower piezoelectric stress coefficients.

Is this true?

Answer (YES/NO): NO